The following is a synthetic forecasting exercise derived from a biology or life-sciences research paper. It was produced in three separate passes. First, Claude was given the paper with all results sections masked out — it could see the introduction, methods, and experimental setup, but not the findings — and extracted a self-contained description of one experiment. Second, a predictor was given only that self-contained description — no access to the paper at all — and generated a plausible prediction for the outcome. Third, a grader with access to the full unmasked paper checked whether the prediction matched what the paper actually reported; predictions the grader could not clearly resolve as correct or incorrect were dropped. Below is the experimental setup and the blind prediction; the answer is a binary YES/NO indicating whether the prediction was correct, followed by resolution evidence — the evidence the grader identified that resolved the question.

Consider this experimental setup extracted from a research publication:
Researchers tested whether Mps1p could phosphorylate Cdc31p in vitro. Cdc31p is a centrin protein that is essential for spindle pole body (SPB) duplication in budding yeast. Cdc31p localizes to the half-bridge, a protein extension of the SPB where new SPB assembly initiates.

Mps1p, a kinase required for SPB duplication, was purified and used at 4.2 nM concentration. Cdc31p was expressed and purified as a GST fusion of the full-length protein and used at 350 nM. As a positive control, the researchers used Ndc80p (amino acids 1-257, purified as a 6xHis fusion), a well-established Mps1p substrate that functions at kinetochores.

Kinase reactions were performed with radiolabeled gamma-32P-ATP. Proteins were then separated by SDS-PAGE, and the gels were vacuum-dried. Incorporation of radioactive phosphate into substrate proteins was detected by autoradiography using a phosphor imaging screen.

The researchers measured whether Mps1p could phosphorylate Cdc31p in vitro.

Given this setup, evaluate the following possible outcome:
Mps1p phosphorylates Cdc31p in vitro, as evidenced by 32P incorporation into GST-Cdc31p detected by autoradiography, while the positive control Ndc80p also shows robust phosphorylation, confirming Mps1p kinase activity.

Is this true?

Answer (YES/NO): YES